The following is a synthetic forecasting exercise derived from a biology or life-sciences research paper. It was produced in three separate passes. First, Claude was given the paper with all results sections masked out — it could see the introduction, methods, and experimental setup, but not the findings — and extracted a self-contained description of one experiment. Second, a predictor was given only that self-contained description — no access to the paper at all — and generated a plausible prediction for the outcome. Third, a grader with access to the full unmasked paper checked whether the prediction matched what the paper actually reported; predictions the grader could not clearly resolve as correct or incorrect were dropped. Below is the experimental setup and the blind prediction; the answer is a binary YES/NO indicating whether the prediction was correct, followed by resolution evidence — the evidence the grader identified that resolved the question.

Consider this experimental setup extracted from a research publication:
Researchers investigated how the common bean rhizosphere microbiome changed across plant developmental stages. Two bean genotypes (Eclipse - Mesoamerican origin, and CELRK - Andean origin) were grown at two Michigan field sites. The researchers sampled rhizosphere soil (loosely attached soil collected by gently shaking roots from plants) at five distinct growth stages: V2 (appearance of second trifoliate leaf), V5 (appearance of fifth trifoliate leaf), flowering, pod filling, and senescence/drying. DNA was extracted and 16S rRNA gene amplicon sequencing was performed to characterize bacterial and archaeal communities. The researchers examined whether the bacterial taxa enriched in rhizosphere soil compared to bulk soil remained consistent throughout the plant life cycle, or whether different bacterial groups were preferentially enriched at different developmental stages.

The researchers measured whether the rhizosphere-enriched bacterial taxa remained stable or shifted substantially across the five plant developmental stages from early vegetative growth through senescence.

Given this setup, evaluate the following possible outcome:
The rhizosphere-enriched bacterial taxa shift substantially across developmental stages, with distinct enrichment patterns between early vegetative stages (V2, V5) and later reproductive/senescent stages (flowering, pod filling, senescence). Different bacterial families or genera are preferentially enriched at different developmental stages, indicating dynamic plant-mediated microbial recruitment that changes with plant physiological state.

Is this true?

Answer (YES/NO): NO